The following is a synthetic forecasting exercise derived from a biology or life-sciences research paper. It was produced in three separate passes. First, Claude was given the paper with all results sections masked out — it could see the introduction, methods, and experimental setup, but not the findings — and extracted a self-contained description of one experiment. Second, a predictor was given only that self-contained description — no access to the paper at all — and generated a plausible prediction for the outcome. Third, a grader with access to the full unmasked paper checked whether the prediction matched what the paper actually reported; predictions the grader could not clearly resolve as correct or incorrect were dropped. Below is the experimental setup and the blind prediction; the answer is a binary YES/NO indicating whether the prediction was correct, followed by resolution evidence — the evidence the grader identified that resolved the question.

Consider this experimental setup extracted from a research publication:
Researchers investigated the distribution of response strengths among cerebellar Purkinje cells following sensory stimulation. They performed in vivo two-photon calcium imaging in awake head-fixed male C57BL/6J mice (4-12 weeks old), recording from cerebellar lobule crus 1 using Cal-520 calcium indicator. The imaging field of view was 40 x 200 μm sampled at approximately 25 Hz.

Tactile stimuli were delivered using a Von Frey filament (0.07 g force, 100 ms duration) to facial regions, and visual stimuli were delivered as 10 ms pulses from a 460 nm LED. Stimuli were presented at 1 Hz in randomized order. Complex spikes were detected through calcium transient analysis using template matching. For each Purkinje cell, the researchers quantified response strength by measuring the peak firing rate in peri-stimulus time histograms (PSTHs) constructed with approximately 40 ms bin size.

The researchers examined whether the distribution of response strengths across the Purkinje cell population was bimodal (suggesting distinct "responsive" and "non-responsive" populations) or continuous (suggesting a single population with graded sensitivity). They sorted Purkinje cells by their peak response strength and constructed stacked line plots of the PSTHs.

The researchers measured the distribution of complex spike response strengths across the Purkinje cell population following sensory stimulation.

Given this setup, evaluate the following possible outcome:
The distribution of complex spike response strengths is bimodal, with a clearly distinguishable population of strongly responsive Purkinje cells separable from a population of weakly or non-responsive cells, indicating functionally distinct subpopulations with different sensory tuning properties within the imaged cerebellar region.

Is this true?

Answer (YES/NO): NO